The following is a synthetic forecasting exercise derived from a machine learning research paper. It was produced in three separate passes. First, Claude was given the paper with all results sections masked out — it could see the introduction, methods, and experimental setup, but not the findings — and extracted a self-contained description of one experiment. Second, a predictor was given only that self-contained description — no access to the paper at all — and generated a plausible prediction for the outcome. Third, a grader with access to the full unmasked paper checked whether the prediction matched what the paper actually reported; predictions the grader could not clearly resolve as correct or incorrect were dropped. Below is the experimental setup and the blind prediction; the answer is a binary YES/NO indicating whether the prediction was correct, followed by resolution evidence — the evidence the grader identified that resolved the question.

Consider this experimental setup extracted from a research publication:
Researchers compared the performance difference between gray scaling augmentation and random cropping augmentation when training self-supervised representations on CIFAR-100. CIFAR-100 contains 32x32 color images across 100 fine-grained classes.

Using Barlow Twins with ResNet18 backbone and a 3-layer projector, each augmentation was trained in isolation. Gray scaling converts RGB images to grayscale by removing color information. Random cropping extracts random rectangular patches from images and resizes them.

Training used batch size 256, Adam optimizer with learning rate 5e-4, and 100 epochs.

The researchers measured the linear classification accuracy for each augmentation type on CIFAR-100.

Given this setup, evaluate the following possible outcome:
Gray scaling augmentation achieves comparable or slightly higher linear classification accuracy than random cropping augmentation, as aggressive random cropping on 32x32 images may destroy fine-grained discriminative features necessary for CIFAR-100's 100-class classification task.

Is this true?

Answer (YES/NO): NO